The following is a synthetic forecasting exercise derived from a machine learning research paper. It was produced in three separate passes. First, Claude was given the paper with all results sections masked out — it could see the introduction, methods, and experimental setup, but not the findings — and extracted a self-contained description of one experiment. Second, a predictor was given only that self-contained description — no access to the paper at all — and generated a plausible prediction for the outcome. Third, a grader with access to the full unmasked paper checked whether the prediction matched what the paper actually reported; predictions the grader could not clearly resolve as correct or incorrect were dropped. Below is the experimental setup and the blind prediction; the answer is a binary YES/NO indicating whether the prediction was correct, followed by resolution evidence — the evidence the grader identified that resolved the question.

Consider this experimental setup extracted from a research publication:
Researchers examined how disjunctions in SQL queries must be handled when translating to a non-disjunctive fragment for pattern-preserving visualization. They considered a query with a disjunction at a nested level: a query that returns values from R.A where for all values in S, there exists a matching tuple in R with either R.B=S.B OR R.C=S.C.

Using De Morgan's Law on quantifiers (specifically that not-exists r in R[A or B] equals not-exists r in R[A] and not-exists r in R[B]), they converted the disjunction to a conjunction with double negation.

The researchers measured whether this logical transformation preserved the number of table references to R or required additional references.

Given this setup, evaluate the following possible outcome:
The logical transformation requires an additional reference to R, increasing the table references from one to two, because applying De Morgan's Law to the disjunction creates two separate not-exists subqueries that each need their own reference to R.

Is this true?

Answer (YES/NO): NO